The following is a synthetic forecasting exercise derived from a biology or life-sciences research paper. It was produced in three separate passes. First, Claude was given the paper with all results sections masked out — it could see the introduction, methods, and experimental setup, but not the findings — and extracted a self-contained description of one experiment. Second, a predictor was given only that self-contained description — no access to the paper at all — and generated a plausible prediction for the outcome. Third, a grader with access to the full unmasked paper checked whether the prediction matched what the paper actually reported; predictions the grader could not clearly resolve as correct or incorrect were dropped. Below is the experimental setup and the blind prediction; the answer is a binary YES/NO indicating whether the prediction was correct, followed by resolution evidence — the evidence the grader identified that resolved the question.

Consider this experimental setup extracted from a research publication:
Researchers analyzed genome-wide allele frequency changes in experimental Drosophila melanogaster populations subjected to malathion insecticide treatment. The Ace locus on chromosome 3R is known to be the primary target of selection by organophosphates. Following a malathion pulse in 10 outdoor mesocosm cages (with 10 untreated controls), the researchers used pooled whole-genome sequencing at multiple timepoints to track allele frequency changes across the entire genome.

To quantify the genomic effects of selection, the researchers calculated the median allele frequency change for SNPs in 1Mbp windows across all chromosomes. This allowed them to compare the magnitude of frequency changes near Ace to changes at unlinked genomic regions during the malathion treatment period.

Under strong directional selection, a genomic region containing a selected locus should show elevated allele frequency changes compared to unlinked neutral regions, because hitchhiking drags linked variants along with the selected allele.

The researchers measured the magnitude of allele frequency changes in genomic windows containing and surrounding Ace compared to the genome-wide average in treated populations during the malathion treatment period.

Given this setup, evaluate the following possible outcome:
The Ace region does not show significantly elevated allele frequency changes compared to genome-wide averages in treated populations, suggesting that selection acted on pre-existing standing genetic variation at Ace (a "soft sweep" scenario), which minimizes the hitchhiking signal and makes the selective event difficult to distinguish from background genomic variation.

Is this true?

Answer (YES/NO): NO